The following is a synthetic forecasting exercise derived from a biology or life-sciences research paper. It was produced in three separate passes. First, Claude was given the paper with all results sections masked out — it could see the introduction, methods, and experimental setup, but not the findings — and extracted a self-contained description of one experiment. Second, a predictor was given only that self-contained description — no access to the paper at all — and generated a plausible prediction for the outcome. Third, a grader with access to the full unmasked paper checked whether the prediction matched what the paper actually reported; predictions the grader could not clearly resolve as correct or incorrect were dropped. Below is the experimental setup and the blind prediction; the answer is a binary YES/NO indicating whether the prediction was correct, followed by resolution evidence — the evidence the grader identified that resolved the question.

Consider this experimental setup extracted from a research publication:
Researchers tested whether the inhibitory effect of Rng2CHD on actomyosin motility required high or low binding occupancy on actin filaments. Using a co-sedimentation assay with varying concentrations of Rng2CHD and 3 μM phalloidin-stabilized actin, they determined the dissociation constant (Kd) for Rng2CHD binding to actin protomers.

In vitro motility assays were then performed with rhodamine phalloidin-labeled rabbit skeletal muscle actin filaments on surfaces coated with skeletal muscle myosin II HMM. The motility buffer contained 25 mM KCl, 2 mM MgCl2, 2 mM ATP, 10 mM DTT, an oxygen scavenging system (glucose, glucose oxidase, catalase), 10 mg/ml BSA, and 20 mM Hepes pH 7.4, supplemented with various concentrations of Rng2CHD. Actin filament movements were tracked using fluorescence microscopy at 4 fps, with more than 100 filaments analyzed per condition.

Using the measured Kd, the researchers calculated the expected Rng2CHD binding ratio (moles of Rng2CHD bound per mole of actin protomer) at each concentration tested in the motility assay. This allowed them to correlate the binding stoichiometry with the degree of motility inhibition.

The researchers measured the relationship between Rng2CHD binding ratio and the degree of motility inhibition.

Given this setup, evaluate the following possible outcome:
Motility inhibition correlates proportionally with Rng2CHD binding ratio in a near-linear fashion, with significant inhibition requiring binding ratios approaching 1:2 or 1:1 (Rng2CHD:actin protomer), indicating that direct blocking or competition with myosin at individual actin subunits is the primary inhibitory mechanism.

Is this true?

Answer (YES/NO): NO